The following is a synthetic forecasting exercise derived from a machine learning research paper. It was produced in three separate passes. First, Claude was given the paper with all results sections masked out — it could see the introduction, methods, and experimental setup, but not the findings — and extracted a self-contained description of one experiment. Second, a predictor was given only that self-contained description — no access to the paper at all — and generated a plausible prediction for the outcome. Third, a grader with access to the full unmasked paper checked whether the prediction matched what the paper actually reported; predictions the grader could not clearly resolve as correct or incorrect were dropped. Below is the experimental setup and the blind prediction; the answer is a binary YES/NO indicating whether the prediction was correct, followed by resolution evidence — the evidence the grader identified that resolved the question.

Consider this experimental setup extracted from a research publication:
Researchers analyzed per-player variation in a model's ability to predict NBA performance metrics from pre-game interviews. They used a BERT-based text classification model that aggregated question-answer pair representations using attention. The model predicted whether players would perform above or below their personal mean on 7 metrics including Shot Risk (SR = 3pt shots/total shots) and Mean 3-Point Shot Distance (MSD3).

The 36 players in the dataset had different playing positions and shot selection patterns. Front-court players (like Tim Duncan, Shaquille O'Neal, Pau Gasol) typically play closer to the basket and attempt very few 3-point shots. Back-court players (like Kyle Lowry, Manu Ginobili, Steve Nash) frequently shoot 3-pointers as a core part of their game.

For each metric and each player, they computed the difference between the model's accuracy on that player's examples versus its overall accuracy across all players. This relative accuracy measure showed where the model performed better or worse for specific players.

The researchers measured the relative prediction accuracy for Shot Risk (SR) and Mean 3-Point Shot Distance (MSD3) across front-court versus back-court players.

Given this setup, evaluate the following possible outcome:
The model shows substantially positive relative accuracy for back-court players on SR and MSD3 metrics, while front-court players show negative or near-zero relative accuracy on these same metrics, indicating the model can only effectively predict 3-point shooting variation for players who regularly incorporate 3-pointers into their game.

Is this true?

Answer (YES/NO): NO